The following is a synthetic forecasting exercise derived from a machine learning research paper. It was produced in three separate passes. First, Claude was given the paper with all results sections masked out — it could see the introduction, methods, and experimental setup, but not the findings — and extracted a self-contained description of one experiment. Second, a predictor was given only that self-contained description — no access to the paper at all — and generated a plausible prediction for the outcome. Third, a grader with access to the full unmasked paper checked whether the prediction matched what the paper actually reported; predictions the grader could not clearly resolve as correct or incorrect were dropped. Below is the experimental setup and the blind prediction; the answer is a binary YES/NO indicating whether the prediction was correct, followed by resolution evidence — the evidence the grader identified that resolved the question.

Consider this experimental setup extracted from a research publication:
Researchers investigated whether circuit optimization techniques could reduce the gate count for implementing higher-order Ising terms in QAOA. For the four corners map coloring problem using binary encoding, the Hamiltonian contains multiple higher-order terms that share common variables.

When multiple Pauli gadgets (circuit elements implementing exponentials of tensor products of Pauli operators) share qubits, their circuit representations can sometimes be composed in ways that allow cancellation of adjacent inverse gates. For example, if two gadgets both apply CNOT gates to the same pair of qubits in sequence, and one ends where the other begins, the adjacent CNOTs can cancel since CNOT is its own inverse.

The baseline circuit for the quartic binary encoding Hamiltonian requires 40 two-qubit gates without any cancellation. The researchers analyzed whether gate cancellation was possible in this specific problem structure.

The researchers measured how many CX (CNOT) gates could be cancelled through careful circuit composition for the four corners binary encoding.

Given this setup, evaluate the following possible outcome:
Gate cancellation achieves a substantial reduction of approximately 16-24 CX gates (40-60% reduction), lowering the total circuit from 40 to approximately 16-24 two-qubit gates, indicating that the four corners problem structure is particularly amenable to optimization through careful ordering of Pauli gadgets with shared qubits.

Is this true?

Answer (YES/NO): YES